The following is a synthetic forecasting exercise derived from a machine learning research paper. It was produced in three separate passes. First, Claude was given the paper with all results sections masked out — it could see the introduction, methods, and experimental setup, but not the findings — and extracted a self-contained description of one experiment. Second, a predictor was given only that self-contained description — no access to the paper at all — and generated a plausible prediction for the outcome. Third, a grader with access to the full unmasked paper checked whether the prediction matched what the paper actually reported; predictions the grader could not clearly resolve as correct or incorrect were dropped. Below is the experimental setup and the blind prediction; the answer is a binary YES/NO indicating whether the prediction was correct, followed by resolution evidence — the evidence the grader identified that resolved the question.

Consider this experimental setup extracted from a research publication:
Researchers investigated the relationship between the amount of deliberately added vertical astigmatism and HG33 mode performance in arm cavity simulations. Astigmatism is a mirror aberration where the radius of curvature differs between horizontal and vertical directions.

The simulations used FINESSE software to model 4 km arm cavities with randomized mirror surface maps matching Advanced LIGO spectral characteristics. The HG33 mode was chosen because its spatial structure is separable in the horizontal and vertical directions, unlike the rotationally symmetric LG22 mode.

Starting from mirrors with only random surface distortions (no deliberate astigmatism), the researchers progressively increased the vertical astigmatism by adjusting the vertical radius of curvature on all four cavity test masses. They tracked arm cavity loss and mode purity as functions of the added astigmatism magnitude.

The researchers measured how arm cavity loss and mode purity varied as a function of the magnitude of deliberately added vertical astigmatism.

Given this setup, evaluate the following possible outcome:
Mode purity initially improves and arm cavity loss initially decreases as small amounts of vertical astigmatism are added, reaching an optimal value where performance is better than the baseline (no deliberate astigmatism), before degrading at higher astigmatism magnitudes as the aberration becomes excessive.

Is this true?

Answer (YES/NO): NO